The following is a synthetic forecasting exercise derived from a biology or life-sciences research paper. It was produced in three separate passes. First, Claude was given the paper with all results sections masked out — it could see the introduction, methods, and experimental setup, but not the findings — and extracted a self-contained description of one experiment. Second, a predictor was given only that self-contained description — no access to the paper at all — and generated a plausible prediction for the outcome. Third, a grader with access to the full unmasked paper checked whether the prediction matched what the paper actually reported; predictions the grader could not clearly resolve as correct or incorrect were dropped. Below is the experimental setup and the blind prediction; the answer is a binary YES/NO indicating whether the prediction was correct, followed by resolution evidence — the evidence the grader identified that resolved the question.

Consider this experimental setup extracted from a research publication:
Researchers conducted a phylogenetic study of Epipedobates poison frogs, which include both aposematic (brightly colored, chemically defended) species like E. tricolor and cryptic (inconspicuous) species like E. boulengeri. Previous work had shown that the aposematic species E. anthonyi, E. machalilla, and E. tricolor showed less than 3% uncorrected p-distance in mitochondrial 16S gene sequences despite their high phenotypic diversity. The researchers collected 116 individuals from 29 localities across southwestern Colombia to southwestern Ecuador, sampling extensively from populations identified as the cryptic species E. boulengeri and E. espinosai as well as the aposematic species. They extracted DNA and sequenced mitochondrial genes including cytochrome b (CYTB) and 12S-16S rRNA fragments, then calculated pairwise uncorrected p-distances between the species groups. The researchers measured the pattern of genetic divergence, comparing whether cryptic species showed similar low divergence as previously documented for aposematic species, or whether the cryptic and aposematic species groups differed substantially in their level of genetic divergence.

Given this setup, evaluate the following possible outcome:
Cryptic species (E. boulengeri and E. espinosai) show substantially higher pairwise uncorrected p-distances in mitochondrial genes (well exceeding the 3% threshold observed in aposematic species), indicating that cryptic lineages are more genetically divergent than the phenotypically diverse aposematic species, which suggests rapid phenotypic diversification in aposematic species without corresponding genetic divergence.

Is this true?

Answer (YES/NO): YES